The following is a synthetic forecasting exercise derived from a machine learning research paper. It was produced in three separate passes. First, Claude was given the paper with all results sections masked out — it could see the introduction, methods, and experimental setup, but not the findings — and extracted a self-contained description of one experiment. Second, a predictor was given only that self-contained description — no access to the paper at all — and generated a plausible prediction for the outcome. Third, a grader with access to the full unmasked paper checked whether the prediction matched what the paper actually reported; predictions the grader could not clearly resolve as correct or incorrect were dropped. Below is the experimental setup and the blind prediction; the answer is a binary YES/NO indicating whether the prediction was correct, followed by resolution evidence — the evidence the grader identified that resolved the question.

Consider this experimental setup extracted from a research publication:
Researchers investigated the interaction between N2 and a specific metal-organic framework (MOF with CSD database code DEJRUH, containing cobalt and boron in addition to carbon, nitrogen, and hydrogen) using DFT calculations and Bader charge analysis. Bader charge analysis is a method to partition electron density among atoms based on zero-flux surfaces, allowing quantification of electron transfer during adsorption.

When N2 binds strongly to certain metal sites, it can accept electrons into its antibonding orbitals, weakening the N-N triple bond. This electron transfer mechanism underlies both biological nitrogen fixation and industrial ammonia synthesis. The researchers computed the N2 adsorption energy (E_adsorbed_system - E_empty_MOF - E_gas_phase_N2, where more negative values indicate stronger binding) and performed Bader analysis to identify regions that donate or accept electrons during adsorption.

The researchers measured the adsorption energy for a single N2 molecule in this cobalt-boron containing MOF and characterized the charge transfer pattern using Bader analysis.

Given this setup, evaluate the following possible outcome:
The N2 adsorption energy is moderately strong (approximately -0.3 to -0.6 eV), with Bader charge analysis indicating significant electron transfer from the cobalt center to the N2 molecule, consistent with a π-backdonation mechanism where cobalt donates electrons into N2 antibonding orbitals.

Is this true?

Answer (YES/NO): NO